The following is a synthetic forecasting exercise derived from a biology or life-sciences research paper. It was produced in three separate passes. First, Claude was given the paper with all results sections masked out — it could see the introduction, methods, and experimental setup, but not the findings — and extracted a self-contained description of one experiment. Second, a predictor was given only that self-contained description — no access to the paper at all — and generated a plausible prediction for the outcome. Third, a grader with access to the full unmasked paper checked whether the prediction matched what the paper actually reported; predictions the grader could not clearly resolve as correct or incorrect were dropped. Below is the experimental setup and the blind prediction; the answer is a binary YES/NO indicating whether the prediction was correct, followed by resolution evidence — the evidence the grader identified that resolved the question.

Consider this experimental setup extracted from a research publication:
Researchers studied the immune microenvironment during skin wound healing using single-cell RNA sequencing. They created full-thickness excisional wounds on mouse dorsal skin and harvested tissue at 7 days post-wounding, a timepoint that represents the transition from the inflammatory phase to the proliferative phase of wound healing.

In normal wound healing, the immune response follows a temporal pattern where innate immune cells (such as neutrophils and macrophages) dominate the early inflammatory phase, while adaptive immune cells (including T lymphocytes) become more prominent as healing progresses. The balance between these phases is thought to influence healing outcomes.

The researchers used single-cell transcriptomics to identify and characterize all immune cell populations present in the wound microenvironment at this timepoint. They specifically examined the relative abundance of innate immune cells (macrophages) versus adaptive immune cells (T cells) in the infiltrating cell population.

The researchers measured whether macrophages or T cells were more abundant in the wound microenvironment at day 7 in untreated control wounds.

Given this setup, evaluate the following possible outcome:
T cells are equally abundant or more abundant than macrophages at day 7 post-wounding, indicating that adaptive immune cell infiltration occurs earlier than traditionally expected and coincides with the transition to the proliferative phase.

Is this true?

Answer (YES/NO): YES